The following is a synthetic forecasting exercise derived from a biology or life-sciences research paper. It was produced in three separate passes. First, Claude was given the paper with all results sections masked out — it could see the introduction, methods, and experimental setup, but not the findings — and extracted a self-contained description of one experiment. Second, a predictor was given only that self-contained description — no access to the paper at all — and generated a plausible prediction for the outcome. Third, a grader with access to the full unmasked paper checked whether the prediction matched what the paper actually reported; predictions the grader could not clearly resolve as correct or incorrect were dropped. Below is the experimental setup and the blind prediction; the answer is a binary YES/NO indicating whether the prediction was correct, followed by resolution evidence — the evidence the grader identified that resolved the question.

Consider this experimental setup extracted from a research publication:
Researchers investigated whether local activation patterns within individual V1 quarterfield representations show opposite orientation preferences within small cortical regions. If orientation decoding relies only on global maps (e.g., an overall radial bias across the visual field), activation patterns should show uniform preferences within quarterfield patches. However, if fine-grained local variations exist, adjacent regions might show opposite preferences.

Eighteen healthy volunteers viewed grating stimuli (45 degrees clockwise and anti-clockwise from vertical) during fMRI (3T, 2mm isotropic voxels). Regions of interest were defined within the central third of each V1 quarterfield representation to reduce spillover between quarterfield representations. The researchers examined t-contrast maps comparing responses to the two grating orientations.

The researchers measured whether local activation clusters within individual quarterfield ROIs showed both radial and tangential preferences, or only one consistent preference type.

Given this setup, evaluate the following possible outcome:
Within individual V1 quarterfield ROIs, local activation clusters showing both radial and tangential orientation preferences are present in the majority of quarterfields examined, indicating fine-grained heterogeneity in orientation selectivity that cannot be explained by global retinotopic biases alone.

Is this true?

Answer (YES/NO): YES